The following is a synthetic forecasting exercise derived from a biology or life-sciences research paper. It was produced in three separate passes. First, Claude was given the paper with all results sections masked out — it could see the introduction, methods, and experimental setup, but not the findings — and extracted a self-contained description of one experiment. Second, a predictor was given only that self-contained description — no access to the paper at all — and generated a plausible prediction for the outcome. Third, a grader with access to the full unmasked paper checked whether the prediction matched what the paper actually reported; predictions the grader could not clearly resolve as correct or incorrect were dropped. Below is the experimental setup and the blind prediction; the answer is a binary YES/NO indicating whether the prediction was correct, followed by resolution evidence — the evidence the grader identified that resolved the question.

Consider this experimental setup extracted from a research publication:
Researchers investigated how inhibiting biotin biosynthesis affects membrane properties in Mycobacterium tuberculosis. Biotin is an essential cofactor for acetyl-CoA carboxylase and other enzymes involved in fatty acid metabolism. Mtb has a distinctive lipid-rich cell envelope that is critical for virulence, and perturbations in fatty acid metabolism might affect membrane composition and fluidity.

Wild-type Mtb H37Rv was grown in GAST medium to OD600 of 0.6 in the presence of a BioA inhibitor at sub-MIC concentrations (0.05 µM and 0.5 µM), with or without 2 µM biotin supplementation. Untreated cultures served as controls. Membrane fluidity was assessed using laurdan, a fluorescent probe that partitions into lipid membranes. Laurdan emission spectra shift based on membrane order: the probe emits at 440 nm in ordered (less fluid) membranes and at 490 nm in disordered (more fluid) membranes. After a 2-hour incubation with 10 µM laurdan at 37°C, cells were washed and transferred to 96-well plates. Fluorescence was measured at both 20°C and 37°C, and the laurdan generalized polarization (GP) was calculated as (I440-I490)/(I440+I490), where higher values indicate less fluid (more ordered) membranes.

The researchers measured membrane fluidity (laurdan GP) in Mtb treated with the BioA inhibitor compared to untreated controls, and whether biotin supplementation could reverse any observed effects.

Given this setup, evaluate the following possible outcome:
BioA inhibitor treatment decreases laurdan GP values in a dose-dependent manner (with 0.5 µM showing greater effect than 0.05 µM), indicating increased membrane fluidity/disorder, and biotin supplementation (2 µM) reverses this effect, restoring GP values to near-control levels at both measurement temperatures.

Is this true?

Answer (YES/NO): NO